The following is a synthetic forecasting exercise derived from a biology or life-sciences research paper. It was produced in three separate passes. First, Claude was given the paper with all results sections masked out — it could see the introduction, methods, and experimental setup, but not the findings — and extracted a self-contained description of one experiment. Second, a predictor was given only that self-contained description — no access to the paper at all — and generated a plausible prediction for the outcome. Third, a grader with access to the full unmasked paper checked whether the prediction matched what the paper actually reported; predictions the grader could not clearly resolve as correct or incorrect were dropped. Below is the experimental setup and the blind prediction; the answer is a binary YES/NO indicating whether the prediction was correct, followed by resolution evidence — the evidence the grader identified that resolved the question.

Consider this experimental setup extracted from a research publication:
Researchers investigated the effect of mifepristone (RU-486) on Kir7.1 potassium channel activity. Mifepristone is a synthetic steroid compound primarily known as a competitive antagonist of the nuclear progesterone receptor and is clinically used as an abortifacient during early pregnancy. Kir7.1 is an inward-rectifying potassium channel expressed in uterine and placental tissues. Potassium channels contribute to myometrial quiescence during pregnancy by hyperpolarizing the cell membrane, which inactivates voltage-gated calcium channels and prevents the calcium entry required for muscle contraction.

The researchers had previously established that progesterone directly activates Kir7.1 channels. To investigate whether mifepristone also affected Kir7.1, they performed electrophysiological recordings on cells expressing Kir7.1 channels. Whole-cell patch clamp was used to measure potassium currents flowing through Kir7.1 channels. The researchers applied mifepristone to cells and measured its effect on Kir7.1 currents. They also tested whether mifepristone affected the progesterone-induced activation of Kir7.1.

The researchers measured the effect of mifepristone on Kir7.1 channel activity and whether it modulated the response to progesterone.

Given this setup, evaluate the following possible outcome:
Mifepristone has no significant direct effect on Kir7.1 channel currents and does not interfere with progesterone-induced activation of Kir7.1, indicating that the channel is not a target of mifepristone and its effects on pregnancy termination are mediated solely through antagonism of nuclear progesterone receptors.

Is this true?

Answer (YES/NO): NO